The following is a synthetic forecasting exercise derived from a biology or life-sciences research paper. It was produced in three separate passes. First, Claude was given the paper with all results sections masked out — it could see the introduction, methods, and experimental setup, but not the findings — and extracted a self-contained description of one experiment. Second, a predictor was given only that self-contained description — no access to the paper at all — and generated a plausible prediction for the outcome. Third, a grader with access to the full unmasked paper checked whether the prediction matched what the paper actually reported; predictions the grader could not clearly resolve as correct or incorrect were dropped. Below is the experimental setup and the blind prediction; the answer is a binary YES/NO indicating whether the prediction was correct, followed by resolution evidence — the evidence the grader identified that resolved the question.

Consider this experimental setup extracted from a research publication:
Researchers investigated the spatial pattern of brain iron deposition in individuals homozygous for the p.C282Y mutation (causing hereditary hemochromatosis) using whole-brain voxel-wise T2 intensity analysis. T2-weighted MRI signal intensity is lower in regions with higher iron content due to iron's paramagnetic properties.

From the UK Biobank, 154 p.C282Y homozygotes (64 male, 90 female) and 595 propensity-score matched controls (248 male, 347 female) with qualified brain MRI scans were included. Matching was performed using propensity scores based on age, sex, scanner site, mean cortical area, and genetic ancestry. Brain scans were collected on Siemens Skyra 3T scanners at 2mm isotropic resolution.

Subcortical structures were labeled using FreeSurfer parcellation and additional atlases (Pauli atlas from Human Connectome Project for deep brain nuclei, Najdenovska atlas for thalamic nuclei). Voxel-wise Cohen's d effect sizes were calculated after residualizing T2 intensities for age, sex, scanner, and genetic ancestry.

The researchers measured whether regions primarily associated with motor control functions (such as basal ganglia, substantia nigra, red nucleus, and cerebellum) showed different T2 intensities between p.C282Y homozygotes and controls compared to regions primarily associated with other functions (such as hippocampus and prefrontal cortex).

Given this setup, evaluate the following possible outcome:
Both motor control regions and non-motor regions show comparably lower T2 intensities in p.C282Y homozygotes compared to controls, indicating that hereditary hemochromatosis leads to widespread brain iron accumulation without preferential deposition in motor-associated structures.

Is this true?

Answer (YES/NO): NO